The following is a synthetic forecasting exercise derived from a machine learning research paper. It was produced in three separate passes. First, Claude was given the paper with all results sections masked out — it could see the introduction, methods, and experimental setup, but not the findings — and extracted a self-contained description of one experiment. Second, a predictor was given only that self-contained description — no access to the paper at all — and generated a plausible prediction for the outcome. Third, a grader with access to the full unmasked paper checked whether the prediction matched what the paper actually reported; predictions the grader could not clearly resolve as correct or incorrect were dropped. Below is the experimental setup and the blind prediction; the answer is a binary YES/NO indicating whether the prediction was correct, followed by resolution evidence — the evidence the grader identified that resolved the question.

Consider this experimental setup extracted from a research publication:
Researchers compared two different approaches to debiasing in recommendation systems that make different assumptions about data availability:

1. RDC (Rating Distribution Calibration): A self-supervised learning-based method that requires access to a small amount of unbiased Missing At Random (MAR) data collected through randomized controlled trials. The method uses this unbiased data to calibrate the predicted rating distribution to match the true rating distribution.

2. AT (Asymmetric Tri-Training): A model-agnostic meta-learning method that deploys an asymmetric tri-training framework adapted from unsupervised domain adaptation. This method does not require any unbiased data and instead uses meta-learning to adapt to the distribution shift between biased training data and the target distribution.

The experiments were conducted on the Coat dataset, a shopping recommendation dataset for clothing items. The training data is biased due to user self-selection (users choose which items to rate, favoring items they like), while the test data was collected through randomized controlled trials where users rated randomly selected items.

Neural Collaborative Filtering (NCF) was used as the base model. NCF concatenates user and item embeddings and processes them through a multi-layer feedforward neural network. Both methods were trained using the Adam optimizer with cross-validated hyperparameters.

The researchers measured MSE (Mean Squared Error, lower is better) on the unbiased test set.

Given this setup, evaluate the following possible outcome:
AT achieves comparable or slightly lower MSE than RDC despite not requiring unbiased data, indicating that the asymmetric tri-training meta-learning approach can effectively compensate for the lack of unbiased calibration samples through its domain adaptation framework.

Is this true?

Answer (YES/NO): YES